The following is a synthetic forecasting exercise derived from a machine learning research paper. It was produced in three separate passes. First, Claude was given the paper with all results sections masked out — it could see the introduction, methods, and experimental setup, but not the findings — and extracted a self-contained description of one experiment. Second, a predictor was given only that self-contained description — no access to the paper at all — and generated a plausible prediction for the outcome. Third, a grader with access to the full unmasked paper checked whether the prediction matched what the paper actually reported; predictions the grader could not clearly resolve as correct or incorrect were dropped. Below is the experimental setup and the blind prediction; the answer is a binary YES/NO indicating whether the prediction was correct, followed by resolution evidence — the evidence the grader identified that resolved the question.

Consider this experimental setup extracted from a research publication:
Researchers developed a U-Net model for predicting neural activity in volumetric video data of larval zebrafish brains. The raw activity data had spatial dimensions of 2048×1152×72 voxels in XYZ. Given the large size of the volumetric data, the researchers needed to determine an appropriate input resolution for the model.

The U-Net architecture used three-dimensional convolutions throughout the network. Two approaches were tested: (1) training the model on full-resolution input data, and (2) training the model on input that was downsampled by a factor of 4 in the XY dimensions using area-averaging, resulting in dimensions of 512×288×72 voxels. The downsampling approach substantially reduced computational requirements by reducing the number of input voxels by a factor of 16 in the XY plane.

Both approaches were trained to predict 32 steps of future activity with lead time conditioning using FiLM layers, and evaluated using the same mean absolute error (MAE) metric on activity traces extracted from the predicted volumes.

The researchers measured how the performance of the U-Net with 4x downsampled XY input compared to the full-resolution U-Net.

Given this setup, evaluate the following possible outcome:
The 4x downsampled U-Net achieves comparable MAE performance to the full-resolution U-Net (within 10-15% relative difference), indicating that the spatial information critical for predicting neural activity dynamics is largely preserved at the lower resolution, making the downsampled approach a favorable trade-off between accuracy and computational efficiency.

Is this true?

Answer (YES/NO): YES